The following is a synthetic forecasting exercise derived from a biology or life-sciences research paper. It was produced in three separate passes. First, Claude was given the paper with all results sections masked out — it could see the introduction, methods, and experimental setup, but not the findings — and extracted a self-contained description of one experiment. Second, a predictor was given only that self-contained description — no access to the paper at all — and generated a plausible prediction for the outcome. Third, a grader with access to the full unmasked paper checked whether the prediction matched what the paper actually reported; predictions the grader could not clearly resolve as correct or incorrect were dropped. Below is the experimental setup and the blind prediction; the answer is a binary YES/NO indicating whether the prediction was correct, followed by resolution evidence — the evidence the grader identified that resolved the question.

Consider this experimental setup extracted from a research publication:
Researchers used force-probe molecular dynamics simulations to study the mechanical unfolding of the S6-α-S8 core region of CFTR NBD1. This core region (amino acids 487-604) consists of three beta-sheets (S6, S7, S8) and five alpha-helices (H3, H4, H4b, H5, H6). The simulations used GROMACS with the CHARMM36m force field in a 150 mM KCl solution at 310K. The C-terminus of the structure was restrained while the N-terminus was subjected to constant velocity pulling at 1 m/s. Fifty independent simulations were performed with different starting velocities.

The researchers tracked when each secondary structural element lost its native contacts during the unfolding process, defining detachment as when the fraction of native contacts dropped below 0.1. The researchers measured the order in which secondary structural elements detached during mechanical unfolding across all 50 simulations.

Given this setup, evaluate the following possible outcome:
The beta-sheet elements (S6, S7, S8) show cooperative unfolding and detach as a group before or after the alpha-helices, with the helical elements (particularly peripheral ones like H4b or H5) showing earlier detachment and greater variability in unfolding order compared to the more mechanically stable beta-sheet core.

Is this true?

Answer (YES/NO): NO